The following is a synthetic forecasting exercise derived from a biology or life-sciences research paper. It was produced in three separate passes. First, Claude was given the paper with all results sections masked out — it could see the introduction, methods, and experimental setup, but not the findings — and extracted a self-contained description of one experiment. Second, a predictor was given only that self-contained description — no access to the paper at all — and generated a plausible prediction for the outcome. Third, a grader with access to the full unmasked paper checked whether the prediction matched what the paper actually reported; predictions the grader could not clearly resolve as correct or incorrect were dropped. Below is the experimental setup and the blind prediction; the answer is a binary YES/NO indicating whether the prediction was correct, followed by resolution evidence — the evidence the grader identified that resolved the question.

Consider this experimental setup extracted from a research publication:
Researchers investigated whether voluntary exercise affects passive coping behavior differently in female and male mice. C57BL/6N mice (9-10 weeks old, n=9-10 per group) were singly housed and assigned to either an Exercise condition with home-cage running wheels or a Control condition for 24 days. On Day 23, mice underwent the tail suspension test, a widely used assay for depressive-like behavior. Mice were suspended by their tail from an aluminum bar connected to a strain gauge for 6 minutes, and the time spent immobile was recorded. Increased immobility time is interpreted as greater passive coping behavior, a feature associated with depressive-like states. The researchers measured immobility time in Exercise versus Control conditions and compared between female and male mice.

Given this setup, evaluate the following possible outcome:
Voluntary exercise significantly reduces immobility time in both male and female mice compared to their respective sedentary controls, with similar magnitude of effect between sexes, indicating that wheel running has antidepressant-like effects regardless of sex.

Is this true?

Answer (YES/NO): NO